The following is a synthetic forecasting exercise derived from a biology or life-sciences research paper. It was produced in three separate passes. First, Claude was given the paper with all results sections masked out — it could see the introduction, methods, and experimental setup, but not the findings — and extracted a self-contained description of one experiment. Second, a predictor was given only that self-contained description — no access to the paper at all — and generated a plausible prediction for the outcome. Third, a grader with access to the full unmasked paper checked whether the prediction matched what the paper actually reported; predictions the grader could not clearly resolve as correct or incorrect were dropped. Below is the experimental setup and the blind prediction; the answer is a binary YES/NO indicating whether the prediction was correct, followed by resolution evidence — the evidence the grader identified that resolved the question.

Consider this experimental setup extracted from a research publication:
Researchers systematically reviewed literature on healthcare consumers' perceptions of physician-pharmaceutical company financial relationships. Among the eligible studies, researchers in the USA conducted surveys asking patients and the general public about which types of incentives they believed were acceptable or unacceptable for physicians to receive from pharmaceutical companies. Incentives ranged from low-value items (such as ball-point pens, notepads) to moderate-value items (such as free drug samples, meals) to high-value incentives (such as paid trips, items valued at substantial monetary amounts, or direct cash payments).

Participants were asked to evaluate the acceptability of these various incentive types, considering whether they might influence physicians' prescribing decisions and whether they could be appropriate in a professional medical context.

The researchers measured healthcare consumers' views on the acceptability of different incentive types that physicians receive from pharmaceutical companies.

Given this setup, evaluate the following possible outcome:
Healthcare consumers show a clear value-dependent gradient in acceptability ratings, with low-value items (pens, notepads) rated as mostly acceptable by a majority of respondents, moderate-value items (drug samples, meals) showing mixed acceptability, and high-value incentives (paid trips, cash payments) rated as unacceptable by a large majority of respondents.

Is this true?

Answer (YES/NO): NO